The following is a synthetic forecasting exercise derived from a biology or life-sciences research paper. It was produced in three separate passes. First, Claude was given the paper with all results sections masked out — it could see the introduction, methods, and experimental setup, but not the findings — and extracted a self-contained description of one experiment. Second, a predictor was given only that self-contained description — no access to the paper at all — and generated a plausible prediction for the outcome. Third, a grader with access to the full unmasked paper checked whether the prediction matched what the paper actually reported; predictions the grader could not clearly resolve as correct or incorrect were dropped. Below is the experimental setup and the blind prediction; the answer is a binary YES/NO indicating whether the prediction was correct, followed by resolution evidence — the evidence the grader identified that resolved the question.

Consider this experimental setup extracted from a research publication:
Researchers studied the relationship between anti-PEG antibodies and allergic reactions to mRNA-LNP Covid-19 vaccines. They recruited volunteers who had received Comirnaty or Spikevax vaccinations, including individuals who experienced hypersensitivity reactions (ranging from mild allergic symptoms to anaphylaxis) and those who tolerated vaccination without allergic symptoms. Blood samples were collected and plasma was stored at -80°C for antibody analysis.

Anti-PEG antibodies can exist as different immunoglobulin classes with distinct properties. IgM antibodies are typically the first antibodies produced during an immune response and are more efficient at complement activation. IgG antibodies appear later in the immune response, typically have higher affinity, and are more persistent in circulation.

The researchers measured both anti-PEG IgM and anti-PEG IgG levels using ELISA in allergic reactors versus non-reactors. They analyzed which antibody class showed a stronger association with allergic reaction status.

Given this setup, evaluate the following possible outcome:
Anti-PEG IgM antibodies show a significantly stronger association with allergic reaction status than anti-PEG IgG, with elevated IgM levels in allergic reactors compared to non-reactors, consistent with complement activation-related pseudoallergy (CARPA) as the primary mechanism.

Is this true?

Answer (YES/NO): NO